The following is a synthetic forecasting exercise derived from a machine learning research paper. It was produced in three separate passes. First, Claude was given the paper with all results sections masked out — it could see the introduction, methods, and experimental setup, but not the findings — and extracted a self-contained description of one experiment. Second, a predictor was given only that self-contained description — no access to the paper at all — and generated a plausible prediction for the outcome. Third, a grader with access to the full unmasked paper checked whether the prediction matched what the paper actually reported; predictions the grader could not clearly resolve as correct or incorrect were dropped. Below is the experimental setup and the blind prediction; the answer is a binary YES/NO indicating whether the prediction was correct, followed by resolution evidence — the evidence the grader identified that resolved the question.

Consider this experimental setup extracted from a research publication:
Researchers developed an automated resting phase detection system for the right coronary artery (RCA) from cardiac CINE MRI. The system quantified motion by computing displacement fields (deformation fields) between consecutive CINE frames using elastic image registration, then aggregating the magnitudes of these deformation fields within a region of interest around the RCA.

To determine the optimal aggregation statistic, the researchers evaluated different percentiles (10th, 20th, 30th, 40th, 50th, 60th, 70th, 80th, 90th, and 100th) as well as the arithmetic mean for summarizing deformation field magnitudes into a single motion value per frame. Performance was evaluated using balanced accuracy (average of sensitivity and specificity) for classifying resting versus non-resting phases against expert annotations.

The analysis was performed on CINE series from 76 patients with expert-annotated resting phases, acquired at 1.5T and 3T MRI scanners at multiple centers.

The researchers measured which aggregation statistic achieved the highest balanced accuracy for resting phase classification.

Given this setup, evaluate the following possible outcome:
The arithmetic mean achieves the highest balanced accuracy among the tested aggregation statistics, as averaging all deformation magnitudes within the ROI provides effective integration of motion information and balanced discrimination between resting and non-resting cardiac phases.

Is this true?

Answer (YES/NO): NO